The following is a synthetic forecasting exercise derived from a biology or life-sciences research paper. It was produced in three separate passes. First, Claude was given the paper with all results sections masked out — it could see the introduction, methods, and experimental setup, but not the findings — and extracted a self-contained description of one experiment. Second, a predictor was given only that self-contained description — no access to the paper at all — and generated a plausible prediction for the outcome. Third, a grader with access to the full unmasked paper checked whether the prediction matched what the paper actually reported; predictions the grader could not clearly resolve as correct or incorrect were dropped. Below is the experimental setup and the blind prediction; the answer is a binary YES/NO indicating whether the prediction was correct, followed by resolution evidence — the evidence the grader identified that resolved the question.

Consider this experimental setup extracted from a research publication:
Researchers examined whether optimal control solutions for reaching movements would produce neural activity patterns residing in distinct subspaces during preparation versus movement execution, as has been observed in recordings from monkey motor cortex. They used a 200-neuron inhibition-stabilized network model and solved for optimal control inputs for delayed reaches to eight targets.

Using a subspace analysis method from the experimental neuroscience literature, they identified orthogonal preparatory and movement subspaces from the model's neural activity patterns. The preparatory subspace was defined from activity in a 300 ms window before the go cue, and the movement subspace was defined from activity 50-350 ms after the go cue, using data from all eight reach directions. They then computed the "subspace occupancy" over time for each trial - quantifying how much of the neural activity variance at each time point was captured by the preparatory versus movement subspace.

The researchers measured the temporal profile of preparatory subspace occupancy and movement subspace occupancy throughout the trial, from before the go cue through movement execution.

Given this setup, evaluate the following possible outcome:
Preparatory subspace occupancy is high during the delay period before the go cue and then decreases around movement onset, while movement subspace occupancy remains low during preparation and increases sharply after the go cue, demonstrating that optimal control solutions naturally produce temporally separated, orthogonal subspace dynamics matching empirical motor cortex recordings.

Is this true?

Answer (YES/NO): YES